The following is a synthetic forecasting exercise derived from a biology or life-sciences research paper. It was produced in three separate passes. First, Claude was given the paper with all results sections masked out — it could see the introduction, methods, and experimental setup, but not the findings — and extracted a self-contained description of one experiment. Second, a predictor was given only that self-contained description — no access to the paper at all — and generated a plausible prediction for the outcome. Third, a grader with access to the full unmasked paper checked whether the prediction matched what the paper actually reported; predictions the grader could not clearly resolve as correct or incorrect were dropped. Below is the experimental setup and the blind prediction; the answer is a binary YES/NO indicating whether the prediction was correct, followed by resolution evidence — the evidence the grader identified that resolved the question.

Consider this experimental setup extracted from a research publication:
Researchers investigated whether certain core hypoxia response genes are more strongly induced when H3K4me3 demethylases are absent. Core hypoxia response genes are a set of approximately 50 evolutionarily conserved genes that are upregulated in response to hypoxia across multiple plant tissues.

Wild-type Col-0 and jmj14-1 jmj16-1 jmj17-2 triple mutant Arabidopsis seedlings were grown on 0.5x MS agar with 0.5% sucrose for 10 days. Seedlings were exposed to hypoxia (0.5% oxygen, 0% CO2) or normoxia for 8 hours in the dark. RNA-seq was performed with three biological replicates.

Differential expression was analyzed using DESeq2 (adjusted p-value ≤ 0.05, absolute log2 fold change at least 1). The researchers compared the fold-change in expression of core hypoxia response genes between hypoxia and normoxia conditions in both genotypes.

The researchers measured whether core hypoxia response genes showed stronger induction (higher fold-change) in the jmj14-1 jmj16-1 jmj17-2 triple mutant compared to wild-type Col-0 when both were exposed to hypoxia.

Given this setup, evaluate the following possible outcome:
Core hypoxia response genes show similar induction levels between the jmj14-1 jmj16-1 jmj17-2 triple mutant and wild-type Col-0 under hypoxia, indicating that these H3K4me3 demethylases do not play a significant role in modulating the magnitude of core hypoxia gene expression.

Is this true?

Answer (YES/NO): NO